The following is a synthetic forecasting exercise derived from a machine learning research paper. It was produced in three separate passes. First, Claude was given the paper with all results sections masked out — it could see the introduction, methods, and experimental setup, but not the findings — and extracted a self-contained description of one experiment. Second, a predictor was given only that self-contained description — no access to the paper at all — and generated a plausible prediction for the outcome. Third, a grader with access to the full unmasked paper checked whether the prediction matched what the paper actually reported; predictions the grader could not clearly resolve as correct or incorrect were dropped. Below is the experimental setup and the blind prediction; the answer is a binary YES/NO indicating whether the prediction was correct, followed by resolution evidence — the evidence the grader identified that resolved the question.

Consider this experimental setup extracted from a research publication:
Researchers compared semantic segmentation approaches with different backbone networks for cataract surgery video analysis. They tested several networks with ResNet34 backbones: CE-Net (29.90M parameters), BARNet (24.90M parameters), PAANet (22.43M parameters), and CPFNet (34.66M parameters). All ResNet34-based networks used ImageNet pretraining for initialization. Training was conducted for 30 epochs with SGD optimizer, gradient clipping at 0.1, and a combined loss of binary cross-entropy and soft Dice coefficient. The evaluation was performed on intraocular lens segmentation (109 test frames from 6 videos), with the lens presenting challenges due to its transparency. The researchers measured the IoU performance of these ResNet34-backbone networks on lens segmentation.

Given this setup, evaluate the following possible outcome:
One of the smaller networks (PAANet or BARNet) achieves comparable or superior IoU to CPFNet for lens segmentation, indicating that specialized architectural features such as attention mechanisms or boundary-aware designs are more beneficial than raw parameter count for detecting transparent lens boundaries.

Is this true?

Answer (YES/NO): NO